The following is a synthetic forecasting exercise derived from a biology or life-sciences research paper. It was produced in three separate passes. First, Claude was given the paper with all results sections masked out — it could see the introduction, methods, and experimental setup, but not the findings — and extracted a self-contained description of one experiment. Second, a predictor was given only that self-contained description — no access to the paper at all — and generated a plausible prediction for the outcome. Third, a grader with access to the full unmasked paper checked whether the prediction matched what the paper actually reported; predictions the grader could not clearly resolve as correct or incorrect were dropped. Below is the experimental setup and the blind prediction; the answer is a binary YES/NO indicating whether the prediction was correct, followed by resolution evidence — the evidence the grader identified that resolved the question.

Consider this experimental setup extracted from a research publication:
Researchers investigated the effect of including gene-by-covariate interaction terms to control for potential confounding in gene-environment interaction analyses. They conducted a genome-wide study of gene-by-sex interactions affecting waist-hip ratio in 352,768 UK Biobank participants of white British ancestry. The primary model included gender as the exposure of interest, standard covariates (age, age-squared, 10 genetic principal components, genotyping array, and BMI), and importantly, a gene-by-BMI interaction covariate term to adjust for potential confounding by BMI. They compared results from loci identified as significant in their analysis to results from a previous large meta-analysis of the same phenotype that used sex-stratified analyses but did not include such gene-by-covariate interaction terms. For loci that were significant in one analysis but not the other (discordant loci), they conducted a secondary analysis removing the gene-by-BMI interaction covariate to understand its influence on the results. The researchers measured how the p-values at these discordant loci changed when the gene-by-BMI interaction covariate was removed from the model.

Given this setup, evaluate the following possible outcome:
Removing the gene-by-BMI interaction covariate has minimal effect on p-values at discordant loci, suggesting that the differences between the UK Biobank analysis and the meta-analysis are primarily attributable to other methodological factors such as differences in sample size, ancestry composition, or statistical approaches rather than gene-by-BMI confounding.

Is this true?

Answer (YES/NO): YES